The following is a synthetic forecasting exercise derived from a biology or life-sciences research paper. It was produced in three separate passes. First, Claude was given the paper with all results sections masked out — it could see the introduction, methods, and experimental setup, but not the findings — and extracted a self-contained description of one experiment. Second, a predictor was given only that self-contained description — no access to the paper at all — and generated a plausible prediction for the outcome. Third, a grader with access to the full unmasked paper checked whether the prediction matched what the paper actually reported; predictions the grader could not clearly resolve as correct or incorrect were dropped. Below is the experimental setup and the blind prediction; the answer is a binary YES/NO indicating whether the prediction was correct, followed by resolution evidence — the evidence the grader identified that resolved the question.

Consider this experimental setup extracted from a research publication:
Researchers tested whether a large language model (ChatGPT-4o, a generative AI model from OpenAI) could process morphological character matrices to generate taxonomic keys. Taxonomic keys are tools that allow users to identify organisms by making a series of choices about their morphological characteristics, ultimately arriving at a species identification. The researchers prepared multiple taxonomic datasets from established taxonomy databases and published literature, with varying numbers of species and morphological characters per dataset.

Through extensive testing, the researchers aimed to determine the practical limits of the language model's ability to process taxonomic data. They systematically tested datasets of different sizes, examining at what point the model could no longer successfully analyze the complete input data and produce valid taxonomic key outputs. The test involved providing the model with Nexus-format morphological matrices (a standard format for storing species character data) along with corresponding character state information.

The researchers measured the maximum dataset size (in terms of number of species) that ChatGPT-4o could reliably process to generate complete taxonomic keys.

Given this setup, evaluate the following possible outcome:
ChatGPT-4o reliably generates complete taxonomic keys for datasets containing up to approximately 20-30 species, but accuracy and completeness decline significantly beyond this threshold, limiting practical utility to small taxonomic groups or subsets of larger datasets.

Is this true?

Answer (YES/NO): YES